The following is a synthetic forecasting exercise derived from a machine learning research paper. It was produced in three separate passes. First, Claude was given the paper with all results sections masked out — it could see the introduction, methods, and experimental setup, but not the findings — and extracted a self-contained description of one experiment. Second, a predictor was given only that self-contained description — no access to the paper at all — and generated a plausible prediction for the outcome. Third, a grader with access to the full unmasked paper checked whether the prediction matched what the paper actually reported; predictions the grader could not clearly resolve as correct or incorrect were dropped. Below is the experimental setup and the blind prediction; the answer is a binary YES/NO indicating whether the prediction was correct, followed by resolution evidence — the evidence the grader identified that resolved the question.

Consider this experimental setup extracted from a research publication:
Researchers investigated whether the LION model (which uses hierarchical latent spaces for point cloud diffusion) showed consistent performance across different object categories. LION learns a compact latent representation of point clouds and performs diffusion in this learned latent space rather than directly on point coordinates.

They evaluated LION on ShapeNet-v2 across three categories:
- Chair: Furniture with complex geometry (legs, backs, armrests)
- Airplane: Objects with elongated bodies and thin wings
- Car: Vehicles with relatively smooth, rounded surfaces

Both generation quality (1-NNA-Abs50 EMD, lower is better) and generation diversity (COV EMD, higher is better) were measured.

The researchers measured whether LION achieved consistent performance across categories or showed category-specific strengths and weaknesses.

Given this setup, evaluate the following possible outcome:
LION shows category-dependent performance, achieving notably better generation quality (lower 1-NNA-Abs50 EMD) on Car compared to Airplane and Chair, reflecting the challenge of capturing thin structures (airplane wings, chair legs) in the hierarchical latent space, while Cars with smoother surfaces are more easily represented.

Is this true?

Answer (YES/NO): NO